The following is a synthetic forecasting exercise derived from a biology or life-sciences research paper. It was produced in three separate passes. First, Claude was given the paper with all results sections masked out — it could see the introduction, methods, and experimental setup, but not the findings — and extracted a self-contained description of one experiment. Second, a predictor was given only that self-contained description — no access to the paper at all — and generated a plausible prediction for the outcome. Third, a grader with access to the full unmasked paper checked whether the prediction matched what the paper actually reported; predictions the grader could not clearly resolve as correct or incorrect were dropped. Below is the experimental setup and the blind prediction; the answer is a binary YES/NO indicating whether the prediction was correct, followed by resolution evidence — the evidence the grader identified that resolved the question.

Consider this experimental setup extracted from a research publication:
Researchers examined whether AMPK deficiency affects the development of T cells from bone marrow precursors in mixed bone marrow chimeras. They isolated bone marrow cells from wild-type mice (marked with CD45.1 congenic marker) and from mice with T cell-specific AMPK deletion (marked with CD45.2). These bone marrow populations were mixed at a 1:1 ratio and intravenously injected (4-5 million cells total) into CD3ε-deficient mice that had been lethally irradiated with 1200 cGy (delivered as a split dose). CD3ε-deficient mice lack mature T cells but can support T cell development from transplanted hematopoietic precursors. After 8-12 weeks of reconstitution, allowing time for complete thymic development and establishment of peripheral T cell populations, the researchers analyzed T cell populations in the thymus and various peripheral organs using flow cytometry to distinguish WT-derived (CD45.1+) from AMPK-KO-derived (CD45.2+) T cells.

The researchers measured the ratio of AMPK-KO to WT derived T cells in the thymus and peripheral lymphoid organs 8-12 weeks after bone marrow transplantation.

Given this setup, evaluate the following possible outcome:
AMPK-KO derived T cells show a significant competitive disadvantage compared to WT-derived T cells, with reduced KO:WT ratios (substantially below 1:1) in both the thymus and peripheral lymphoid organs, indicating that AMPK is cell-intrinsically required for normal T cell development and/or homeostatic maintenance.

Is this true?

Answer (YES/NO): NO